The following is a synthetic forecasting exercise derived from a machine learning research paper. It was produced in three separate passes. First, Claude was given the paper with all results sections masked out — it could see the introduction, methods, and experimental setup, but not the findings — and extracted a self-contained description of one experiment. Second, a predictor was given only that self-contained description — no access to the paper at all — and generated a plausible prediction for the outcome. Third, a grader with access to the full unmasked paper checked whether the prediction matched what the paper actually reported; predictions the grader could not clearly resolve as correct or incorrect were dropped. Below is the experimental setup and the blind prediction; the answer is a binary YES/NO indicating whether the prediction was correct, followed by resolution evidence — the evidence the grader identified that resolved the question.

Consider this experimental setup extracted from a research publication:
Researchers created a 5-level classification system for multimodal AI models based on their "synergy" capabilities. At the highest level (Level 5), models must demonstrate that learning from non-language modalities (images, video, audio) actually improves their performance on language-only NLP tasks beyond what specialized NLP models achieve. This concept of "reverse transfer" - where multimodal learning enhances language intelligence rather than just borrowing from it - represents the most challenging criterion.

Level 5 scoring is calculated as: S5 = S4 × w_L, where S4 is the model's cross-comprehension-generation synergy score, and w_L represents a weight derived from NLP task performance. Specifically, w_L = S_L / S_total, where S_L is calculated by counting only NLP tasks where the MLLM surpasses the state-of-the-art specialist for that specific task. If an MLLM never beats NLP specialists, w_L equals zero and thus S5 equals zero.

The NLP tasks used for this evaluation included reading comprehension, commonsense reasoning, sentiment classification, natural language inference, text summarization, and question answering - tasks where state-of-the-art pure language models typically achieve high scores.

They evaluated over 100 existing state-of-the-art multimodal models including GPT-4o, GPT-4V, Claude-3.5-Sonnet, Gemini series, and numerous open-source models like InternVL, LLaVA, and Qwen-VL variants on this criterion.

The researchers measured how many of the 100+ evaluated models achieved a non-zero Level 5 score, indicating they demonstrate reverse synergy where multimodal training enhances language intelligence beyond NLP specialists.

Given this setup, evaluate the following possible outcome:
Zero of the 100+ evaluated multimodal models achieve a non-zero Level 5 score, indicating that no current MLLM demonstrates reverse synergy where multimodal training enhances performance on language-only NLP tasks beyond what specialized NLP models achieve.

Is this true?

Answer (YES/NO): YES